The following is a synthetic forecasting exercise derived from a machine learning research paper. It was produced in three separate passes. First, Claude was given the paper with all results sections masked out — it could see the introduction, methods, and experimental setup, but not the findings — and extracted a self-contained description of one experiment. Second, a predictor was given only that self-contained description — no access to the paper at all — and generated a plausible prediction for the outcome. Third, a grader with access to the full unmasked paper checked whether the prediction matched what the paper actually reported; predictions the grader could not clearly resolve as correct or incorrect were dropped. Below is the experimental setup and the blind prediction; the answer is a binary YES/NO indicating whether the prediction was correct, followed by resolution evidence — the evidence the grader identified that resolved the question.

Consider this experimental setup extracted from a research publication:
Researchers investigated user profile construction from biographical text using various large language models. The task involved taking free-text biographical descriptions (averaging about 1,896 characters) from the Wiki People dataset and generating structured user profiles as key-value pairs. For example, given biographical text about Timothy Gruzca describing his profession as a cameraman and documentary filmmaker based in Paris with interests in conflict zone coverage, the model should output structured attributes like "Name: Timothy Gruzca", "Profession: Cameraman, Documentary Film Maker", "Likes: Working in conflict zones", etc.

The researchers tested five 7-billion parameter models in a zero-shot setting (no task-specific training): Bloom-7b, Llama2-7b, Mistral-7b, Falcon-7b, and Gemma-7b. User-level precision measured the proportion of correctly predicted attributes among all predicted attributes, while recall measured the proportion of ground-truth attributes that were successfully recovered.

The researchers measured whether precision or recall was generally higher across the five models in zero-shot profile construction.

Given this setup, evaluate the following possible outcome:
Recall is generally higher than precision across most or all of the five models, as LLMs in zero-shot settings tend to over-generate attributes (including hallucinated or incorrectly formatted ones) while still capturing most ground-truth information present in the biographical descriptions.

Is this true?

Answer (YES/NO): NO